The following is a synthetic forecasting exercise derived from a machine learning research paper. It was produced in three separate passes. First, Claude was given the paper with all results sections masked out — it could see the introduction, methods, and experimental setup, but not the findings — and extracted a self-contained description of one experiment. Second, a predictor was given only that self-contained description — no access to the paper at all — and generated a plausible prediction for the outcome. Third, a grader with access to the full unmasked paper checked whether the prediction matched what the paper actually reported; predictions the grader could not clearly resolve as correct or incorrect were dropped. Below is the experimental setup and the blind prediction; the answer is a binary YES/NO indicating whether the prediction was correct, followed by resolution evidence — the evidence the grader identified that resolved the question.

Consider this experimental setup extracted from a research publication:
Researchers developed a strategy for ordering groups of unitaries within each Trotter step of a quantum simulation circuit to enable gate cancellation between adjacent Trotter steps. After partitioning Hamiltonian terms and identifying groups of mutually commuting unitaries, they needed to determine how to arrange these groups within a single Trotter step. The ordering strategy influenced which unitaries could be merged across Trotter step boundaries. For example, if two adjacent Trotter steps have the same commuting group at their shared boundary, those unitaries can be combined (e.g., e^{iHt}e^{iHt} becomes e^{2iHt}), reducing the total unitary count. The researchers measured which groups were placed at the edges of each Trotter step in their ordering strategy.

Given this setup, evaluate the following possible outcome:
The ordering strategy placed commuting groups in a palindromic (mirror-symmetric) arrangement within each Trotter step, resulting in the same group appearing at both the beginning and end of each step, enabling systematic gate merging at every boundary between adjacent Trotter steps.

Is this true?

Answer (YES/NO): NO